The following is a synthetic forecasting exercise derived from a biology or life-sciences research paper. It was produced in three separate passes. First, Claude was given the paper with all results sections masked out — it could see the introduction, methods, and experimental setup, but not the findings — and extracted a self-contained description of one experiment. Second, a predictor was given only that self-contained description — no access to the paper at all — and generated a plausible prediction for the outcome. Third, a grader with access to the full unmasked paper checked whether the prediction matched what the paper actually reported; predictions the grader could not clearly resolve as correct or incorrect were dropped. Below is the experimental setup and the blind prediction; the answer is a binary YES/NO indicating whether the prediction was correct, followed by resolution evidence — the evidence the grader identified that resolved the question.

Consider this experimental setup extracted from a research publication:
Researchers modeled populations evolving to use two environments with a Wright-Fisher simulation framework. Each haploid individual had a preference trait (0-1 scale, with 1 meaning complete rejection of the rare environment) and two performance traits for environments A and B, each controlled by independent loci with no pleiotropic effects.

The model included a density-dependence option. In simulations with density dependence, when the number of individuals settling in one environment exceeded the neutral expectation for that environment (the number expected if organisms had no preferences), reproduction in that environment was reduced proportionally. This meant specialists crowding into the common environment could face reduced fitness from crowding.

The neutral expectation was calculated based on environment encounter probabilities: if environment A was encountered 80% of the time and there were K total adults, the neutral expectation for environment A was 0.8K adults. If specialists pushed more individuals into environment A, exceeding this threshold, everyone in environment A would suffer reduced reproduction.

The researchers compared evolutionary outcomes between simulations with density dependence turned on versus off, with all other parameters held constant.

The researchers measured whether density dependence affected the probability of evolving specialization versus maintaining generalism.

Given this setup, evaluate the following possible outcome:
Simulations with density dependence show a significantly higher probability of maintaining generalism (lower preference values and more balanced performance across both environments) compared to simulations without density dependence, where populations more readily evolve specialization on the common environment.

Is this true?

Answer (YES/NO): YES